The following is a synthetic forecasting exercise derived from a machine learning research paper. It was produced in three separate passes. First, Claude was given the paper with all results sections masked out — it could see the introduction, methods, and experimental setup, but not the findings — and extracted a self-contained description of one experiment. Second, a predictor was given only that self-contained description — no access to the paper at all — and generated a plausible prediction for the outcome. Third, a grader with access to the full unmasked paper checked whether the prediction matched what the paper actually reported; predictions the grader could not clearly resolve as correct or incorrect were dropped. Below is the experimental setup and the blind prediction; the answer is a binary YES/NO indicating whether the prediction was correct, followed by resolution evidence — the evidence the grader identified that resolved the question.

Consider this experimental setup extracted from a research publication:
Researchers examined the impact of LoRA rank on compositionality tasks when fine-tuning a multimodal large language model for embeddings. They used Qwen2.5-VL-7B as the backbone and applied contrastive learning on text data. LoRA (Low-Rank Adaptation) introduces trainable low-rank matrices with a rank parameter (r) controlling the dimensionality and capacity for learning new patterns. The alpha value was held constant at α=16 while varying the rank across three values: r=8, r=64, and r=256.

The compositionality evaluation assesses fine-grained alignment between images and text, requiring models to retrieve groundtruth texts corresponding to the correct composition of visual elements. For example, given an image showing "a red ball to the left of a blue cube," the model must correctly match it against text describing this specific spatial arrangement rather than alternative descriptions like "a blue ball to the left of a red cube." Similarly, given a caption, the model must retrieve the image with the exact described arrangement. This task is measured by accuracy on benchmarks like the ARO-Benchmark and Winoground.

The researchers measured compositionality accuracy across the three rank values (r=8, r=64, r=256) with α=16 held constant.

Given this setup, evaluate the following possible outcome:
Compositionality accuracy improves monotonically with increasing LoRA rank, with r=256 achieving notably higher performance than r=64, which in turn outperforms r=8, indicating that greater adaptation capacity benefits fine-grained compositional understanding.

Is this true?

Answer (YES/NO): NO